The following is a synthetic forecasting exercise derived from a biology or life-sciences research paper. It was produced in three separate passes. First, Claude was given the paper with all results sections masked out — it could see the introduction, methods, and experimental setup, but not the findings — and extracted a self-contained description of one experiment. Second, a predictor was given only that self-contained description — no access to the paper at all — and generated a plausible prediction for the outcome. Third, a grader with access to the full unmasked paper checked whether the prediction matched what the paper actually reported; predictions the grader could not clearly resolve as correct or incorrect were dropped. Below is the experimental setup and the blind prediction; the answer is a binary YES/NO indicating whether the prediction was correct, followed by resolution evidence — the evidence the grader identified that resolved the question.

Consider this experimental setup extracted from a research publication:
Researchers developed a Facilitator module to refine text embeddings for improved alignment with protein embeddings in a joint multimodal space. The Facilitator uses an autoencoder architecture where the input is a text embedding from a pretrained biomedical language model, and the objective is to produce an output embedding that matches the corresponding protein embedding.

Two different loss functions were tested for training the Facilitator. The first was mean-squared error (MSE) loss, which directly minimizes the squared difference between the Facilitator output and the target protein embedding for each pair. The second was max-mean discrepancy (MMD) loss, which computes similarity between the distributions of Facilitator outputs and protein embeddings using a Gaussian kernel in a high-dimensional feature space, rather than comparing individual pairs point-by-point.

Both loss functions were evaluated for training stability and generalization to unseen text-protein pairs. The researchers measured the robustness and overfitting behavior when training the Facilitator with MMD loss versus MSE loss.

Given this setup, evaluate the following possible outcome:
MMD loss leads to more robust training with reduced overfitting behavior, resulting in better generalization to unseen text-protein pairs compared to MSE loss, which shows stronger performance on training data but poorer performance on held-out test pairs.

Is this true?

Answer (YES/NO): YES